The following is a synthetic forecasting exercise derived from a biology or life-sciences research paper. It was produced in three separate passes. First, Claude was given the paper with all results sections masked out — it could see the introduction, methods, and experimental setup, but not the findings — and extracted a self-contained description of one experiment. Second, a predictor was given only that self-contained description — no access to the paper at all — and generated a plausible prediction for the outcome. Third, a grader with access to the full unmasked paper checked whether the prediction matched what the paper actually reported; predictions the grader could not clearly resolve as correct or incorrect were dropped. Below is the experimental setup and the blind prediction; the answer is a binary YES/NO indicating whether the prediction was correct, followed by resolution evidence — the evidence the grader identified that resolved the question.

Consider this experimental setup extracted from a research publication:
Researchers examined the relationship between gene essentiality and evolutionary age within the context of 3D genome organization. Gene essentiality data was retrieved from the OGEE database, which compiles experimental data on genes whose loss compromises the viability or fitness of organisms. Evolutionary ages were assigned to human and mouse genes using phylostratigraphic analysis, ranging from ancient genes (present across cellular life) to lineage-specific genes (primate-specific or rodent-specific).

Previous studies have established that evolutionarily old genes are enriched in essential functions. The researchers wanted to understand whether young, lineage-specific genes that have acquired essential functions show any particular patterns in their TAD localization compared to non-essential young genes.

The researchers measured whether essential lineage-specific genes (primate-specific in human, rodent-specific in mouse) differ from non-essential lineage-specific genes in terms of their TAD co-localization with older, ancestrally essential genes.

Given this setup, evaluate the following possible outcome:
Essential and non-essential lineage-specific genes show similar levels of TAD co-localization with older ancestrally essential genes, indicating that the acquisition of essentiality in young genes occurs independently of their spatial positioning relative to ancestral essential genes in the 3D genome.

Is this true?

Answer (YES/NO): NO